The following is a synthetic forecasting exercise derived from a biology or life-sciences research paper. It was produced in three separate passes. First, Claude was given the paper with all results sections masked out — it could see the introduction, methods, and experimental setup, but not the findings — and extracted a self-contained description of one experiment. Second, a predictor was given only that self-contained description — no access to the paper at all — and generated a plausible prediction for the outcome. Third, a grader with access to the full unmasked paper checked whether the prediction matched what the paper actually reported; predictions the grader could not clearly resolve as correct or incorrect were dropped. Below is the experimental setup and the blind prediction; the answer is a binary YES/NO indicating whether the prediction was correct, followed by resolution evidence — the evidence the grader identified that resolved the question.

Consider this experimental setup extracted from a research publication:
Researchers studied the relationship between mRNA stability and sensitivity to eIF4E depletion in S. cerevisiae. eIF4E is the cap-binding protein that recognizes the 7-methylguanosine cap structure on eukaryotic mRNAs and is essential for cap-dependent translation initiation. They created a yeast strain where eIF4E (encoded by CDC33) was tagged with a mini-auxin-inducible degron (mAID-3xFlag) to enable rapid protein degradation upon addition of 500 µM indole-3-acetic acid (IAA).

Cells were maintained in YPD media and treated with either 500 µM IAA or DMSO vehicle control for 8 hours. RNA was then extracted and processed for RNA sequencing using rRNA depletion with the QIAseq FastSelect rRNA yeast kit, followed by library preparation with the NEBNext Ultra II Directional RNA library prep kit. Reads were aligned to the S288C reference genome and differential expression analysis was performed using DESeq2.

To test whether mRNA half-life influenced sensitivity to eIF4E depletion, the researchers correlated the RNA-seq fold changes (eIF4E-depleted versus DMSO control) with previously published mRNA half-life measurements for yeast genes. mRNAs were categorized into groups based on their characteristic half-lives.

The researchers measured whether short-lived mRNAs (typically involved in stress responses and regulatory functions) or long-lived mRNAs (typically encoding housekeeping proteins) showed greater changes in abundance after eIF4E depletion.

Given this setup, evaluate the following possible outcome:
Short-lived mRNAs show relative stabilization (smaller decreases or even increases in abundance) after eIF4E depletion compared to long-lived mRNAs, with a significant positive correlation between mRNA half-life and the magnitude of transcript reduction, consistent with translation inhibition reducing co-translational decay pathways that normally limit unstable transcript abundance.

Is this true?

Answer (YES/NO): YES